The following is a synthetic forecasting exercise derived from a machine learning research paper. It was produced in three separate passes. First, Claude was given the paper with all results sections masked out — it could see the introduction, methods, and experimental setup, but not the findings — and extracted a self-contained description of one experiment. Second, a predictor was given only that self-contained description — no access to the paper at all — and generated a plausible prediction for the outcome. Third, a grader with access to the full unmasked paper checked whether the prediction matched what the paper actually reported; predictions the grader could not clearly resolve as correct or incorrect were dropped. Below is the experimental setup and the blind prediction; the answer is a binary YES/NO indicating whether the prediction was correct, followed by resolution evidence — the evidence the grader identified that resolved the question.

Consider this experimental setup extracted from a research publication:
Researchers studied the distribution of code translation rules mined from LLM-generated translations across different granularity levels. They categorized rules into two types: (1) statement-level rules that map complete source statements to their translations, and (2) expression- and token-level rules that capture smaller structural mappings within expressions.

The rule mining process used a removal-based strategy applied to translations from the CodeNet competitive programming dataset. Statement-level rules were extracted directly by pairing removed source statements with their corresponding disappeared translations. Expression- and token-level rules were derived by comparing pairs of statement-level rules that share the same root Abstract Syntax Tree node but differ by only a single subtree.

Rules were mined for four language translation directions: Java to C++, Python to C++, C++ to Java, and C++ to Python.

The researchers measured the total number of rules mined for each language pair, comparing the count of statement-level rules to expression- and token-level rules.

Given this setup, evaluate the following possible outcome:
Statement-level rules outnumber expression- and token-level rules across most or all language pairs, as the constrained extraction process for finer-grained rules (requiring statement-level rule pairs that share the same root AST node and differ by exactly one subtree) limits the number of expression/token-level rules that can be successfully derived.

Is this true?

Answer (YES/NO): YES